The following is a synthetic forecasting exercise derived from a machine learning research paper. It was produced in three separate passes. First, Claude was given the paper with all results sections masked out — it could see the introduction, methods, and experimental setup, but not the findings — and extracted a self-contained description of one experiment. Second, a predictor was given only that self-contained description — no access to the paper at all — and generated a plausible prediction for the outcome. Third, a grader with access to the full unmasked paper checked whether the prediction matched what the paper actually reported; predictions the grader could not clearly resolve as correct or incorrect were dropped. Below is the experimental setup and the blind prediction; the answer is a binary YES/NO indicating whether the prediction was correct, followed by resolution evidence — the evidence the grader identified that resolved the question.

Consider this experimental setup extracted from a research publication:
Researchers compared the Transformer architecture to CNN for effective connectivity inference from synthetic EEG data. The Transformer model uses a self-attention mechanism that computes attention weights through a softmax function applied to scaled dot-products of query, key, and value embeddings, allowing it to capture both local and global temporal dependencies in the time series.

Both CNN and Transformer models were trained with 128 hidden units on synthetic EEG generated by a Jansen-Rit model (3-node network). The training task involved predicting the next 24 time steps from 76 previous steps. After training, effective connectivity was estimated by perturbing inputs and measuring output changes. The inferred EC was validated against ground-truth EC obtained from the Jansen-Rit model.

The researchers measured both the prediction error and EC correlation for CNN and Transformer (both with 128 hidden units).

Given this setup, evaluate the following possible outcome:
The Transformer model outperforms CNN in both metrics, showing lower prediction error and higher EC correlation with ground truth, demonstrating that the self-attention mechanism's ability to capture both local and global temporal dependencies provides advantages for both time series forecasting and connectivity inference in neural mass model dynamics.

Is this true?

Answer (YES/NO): NO